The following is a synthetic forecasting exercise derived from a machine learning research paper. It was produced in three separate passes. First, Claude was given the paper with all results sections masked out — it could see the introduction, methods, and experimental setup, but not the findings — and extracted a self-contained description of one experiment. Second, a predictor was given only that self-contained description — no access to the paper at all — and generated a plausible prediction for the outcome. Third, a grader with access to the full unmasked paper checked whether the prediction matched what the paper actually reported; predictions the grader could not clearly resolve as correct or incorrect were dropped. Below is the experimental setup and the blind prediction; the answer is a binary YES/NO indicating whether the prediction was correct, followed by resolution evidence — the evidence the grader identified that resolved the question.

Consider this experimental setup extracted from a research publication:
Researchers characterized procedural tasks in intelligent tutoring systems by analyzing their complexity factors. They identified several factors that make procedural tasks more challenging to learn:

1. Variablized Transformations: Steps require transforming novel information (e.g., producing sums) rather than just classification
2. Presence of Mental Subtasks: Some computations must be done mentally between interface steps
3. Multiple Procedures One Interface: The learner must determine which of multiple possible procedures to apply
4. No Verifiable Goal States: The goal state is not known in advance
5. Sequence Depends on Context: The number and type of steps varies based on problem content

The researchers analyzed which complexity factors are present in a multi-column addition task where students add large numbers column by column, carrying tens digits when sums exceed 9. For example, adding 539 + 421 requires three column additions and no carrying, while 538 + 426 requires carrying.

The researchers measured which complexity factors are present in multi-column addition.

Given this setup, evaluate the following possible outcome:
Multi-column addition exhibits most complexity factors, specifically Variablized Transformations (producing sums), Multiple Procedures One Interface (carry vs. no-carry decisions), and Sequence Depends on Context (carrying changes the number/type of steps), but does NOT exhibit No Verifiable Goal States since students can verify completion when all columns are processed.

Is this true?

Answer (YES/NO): NO